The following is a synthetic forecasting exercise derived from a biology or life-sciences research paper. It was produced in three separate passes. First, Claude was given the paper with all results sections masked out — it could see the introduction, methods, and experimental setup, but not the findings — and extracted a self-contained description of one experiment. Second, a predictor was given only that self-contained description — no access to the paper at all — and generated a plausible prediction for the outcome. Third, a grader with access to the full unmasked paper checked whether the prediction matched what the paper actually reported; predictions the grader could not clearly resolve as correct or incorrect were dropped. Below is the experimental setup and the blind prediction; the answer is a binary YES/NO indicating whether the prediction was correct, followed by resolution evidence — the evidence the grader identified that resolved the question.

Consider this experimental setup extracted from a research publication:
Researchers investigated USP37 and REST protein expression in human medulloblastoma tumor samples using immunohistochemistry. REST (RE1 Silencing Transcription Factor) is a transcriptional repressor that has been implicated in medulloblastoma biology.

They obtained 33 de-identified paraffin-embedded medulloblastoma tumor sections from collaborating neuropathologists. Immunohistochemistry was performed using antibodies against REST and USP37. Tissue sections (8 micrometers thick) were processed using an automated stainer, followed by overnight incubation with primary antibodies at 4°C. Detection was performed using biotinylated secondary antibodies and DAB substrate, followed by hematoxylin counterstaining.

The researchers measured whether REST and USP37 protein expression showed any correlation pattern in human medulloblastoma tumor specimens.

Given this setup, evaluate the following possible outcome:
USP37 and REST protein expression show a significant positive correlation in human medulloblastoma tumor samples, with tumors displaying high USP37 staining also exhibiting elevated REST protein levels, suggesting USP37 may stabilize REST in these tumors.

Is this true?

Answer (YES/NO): NO